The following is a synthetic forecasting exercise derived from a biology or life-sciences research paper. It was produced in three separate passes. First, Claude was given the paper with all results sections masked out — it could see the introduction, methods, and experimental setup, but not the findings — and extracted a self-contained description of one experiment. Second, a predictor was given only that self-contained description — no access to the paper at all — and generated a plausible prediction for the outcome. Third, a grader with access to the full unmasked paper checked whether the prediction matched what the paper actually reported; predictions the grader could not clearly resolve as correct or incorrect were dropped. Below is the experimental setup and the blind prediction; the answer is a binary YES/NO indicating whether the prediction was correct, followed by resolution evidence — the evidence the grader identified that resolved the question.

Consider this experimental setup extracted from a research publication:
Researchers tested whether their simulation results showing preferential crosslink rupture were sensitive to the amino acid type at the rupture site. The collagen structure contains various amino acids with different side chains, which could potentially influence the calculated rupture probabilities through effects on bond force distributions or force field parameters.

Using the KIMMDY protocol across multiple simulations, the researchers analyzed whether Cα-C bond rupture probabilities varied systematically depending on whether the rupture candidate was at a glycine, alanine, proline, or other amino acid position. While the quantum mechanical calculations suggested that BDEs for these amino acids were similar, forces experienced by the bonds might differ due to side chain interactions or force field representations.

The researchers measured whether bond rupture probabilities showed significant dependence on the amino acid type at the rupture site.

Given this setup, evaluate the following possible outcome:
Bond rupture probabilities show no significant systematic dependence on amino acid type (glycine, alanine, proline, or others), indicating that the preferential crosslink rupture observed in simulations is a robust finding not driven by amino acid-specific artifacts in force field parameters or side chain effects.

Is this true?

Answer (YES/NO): NO